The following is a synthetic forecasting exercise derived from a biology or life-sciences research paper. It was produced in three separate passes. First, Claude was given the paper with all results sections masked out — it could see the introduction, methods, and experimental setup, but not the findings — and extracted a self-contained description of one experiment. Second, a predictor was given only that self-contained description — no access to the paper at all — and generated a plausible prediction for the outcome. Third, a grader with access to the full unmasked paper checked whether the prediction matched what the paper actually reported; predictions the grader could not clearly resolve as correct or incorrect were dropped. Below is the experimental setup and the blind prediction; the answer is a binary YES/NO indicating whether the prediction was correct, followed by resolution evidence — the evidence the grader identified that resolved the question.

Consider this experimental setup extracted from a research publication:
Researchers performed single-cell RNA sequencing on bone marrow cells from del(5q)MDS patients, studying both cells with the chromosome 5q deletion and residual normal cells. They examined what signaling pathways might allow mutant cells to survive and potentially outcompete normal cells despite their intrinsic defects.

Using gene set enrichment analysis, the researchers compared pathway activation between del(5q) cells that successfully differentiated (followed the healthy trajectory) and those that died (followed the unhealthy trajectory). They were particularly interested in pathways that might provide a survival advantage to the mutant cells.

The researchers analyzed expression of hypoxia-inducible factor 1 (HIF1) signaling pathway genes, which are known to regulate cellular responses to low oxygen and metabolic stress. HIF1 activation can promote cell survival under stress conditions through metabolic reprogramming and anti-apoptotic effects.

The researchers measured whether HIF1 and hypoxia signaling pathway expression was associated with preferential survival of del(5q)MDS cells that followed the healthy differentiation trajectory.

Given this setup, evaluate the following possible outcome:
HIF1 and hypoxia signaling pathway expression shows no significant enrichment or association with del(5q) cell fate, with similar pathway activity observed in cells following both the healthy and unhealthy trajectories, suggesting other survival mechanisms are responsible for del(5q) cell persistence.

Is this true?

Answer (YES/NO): NO